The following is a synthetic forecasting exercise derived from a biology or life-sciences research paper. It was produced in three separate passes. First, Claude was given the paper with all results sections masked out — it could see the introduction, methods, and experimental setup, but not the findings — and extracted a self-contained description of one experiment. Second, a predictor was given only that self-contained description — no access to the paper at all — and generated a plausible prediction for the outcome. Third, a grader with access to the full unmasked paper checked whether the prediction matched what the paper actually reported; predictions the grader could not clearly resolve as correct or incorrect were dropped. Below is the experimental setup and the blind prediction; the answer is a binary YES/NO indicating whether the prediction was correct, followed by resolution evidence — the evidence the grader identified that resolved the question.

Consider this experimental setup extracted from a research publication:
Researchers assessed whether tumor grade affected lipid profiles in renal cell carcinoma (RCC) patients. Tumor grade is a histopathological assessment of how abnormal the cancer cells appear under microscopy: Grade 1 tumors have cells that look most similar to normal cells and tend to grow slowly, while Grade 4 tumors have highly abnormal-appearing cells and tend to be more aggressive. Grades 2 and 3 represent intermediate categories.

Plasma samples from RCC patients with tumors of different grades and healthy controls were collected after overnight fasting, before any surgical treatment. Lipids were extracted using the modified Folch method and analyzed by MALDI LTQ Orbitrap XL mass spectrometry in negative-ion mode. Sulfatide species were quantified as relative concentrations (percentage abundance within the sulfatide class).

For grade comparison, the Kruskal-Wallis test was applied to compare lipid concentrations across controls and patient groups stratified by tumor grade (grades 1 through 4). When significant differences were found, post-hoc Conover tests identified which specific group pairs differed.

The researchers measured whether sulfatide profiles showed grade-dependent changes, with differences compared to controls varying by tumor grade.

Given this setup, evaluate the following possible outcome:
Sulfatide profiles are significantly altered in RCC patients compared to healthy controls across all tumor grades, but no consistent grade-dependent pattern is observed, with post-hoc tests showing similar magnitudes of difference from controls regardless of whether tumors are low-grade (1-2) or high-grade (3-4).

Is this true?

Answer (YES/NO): NO